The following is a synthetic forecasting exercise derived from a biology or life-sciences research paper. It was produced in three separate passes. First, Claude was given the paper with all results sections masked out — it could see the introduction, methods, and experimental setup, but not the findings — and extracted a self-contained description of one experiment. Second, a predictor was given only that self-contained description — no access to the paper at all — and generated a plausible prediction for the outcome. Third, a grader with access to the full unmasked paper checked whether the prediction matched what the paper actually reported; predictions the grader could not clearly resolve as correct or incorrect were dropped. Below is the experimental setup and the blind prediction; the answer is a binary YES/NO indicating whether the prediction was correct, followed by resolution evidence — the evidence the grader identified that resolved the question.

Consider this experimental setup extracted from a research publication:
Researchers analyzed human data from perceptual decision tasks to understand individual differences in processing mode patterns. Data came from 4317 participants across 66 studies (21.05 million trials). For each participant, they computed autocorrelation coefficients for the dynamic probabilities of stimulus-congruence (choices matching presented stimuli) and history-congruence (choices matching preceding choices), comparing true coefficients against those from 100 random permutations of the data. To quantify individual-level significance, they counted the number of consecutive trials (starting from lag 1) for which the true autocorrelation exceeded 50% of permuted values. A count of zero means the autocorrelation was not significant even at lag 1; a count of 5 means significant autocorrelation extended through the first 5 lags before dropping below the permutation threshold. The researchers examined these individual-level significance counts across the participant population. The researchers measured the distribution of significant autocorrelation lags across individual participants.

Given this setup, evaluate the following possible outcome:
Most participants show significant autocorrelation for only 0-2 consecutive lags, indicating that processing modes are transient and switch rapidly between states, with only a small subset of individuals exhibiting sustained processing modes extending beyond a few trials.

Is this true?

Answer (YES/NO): NO